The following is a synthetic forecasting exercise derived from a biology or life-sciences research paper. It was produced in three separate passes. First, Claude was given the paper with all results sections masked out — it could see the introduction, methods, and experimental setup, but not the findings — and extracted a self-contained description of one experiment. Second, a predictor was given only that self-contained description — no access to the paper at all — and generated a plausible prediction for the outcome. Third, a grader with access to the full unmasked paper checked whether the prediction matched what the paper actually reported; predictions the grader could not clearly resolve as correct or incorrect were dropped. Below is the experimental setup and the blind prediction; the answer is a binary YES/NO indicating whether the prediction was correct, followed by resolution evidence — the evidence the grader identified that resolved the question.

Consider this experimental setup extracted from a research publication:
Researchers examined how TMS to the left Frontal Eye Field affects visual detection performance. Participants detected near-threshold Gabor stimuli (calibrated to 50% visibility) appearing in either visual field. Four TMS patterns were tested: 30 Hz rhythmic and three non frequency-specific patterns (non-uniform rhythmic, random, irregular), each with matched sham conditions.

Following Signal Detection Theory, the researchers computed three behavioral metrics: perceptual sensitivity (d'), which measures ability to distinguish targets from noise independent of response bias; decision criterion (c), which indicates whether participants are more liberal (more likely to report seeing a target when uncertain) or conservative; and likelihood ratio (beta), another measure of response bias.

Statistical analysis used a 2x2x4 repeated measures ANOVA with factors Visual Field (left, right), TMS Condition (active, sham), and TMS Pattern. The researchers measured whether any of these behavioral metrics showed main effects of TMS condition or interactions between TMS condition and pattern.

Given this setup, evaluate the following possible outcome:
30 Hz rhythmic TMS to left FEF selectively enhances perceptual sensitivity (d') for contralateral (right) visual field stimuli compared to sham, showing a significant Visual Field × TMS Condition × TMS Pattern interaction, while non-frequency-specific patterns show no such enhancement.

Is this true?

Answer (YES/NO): NO